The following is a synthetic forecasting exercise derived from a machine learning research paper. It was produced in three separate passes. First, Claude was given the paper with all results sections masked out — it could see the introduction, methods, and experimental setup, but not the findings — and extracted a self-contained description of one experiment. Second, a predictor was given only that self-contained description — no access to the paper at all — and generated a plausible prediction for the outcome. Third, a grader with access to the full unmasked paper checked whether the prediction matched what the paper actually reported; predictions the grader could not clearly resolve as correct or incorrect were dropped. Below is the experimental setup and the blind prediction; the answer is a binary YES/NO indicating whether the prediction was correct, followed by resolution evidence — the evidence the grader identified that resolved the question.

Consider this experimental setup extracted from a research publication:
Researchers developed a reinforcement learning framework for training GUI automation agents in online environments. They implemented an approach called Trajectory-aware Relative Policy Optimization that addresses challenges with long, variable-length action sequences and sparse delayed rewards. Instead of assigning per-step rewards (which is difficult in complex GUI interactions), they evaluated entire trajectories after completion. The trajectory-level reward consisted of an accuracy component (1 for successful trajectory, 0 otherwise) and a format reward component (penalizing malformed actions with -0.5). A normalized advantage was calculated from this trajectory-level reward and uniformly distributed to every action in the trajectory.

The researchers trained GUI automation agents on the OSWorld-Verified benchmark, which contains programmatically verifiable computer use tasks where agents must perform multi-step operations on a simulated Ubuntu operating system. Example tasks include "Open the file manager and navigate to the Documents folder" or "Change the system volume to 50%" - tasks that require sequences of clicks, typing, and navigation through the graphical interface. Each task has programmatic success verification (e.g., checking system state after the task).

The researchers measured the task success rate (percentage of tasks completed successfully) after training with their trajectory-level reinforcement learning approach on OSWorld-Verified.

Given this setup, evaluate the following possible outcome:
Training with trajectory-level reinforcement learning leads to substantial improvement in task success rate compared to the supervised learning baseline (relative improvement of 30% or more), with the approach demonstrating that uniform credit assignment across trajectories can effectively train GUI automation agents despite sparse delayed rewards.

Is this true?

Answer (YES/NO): NO